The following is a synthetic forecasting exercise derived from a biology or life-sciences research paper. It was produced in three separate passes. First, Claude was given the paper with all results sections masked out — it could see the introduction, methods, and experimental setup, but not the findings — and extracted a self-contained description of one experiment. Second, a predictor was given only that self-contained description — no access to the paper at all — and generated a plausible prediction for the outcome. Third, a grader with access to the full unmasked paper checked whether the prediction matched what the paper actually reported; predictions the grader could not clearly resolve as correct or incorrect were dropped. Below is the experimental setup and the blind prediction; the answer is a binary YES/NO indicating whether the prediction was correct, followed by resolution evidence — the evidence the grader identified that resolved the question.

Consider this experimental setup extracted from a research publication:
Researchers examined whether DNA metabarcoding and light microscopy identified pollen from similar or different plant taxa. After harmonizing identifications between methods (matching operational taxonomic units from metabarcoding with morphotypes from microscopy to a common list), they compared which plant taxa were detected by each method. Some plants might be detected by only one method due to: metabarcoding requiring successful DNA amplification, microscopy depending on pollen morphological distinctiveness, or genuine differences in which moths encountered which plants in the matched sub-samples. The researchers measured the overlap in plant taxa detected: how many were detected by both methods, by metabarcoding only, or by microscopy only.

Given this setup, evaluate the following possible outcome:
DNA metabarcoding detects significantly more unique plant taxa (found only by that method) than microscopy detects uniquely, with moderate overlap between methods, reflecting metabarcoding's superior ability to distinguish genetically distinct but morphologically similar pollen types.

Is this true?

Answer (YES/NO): YES